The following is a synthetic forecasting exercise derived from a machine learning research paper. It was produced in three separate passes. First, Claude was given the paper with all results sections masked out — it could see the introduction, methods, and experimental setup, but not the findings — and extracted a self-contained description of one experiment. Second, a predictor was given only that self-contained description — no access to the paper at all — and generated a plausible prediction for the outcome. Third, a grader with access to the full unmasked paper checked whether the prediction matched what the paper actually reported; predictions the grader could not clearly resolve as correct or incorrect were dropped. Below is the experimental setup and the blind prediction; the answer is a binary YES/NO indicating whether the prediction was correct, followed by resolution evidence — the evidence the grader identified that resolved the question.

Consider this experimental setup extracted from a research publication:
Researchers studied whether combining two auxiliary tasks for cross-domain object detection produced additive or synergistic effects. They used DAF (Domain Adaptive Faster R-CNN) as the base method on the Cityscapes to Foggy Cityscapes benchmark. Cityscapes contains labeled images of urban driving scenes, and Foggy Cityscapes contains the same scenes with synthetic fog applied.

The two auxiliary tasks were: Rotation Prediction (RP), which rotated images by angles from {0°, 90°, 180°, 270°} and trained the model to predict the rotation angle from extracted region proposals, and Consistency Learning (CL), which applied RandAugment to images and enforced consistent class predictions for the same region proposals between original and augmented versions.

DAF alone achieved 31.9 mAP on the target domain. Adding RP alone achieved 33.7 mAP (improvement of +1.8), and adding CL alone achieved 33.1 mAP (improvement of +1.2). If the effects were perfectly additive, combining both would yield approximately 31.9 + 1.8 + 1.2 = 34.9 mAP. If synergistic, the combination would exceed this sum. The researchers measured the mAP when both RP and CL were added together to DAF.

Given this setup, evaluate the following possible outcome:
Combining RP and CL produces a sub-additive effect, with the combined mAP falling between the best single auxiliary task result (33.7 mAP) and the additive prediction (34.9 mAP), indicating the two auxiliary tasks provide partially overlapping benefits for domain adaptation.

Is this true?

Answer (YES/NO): NO